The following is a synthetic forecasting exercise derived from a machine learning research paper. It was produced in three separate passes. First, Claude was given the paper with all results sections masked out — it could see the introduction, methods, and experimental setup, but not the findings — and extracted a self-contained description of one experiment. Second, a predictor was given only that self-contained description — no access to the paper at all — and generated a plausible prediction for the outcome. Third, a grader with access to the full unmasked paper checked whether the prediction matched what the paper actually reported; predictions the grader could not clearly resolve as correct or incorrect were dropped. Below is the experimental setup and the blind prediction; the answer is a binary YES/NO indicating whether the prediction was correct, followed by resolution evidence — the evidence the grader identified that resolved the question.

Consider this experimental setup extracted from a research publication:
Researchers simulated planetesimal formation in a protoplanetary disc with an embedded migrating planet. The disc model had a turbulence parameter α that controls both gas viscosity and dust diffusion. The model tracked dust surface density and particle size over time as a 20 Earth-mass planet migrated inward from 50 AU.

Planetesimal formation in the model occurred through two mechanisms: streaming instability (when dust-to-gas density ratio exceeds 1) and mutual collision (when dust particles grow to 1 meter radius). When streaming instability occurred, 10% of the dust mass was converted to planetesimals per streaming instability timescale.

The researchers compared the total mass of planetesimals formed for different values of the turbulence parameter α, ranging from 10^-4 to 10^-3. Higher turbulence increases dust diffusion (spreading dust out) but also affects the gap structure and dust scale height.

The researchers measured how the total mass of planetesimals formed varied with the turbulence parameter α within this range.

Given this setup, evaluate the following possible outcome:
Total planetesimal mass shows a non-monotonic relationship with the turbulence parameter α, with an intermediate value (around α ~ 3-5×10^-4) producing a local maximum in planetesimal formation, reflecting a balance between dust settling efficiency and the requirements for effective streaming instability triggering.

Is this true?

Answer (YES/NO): NO